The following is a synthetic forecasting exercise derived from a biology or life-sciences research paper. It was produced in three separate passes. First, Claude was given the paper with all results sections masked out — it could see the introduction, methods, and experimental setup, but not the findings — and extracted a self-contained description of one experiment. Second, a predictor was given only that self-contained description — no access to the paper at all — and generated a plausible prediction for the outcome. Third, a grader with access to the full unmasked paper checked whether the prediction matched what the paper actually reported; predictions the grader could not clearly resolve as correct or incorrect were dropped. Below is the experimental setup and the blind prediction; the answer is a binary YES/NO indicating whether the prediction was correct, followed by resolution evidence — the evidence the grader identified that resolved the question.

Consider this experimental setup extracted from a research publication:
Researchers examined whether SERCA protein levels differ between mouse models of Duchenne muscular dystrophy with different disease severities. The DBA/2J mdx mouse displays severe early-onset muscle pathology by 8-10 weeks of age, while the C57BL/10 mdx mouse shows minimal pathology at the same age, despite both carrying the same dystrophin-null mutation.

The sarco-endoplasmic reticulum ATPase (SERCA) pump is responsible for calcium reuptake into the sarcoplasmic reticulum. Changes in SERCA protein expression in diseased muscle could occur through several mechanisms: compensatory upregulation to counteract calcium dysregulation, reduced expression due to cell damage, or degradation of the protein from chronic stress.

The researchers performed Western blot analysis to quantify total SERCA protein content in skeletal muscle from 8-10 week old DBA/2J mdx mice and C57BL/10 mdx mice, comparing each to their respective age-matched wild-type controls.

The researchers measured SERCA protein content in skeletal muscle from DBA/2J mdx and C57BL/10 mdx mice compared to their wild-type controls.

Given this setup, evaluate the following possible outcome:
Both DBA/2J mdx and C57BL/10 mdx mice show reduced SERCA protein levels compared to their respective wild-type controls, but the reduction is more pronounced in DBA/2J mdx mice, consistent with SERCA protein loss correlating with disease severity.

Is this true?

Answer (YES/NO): NO